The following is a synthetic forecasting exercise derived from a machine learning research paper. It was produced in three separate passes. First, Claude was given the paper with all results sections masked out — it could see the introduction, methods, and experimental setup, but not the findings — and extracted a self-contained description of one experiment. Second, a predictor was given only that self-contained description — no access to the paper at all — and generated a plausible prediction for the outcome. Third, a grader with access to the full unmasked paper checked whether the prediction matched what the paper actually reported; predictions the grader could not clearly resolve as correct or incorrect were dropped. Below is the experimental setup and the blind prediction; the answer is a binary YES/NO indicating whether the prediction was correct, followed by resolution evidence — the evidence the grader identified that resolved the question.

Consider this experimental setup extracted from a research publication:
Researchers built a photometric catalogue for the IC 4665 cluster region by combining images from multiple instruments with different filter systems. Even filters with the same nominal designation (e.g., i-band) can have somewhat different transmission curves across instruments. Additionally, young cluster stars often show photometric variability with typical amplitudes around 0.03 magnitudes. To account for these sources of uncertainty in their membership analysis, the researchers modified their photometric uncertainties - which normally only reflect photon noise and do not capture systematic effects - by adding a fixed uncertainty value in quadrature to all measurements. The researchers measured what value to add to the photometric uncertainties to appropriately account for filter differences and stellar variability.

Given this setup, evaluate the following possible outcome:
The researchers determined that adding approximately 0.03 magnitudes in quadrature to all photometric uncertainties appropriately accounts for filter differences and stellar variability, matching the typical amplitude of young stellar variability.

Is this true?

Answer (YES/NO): NO